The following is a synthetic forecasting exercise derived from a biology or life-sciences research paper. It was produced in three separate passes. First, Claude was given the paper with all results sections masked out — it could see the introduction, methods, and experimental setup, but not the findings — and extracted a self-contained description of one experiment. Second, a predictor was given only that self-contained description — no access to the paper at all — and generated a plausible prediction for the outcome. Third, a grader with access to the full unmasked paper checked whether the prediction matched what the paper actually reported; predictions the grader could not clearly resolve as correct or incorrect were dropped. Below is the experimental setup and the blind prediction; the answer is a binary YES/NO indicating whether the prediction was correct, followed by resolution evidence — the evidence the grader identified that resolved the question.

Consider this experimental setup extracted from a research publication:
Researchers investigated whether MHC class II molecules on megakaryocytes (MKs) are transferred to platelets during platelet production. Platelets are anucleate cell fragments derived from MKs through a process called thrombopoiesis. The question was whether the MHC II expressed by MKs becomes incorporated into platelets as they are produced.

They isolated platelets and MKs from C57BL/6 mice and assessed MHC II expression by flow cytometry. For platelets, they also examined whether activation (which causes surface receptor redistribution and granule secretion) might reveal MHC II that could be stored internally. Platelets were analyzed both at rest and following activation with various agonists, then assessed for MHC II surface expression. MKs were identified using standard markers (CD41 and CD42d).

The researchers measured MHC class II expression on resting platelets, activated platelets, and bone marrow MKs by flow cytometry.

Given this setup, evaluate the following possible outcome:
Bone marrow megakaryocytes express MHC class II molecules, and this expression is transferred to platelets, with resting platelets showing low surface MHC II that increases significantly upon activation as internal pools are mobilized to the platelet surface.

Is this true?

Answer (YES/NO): NO